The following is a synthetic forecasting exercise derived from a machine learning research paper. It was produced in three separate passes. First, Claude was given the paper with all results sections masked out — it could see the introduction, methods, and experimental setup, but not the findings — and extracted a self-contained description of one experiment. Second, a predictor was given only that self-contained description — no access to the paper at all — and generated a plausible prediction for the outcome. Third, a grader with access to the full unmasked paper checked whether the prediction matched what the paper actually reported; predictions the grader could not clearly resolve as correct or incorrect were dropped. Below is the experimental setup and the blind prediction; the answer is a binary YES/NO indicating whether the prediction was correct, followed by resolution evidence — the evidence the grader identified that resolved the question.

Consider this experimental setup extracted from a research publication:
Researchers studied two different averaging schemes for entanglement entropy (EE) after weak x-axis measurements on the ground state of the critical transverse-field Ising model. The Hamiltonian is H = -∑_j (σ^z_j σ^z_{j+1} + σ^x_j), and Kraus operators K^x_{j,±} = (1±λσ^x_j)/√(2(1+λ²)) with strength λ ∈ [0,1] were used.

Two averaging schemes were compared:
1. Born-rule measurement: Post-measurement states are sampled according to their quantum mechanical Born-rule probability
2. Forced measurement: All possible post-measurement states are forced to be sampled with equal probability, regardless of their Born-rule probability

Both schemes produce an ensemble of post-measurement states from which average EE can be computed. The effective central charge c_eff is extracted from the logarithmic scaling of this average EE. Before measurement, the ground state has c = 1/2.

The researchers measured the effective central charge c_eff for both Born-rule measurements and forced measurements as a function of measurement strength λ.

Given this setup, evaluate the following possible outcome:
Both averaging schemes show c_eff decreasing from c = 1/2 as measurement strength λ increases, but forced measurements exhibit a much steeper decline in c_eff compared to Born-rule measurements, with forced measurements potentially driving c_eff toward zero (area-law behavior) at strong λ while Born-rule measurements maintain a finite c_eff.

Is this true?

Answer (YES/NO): NO